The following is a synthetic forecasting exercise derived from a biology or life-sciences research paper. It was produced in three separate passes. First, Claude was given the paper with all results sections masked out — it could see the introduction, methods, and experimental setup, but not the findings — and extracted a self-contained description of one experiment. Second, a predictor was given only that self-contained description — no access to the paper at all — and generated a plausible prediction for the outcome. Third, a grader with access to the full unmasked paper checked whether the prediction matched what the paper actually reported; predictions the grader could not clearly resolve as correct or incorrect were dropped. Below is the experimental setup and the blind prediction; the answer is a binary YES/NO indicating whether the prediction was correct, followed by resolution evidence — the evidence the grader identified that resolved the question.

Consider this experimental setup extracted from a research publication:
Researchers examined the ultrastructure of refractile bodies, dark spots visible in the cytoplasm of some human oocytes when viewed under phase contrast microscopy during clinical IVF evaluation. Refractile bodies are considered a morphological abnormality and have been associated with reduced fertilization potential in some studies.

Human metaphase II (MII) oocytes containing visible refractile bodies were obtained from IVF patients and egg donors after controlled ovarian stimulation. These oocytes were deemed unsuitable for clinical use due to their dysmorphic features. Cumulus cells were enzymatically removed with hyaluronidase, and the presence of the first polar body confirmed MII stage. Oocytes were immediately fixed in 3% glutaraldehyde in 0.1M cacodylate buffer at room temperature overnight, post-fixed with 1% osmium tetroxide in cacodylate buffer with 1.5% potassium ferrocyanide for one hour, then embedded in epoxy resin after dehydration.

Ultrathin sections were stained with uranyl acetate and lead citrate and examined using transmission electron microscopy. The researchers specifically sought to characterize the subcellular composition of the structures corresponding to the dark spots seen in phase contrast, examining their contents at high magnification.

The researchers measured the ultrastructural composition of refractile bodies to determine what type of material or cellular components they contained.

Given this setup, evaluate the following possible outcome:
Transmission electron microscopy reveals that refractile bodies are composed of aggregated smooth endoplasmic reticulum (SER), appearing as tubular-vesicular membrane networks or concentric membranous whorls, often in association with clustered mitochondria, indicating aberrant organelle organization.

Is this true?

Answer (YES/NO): NO